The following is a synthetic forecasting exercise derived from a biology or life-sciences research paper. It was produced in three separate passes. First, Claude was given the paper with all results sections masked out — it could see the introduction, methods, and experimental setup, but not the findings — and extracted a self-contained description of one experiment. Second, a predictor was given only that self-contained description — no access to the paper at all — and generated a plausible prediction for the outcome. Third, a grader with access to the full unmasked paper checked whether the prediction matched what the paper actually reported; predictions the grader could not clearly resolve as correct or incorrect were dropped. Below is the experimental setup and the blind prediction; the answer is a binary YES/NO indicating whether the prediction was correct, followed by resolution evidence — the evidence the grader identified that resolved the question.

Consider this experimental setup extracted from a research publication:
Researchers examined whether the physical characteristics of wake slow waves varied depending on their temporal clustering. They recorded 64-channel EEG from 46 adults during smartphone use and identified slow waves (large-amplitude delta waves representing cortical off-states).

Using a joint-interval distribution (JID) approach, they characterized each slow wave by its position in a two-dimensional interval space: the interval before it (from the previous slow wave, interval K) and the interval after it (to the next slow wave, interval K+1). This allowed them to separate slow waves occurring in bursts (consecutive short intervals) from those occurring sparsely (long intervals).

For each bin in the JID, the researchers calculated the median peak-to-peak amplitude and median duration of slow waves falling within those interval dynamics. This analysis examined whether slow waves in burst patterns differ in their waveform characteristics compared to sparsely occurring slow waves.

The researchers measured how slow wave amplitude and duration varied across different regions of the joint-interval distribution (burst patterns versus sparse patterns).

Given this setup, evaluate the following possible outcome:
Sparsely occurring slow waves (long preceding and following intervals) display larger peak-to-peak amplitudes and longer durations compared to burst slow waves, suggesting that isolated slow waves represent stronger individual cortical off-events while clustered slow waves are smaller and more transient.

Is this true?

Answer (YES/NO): NO